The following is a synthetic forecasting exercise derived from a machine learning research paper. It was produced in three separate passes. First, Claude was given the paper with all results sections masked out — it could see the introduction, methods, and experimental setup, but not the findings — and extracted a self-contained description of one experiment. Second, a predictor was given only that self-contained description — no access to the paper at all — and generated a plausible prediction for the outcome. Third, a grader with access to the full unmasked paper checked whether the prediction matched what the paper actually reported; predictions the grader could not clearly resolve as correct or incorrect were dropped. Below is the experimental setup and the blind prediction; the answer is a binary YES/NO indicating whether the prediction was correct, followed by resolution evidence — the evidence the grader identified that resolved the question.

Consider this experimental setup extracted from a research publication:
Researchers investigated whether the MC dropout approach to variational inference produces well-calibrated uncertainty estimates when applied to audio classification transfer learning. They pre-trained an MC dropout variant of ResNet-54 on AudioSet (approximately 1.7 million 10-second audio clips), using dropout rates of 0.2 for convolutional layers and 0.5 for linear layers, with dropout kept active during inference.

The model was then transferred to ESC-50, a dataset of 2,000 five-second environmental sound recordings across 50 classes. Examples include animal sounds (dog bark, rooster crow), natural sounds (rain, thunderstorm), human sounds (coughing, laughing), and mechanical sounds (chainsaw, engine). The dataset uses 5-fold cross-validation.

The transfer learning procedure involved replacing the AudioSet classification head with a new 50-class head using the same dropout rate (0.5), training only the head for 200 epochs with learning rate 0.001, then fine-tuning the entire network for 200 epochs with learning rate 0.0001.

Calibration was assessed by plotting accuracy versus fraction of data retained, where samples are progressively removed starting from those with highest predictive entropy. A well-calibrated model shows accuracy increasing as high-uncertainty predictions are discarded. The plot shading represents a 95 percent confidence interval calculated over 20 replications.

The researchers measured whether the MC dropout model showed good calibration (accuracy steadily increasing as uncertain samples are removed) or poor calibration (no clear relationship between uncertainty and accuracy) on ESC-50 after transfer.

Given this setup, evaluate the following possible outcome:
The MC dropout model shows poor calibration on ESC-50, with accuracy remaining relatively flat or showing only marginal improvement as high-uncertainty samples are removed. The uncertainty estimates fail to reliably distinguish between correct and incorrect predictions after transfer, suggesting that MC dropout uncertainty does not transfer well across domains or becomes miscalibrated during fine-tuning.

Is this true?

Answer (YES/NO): NO